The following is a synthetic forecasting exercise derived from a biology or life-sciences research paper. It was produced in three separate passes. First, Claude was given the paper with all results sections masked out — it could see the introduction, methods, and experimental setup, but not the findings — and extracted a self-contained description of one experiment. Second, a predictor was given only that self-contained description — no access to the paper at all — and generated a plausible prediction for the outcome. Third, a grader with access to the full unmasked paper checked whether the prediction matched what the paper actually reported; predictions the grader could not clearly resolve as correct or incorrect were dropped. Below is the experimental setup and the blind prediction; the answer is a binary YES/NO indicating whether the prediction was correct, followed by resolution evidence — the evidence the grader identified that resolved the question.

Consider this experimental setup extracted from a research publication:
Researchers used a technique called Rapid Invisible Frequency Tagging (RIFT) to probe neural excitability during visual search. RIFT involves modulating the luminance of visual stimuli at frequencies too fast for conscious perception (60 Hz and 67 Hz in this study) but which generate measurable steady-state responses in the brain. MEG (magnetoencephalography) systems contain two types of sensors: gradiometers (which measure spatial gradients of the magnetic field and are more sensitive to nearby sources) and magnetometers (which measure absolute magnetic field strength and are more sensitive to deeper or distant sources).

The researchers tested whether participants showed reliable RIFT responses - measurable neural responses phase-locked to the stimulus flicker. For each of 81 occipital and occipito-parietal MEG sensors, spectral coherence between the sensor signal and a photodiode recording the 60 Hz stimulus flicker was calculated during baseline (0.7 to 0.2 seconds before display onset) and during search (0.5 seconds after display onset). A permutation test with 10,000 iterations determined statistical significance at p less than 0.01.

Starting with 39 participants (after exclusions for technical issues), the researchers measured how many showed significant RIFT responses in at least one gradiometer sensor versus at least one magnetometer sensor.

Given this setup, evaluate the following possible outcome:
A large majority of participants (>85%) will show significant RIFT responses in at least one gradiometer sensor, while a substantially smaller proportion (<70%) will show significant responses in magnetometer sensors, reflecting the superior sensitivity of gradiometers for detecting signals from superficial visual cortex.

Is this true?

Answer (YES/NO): NO